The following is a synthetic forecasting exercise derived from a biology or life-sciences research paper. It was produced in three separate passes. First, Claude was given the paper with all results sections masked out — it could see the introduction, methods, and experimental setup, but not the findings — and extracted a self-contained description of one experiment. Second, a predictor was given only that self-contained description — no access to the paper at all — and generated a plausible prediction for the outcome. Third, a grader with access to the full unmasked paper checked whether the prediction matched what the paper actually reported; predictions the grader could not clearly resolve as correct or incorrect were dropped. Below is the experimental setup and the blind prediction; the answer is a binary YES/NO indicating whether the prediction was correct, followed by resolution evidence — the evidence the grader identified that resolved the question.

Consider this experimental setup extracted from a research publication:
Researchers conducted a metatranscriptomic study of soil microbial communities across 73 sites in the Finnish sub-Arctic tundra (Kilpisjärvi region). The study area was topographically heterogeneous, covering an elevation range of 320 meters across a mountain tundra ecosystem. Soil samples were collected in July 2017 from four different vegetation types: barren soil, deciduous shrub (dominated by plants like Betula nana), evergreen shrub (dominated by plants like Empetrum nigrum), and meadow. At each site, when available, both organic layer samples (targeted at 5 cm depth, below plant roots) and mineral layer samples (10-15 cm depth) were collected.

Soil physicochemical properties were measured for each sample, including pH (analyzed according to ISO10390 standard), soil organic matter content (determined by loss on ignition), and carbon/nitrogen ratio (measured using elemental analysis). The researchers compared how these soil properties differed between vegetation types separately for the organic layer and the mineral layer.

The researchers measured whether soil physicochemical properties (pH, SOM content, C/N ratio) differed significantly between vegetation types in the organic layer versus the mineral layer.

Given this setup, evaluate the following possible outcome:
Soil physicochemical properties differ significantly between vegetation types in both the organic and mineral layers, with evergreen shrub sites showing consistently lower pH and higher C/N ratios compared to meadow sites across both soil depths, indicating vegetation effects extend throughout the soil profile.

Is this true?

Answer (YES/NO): NO